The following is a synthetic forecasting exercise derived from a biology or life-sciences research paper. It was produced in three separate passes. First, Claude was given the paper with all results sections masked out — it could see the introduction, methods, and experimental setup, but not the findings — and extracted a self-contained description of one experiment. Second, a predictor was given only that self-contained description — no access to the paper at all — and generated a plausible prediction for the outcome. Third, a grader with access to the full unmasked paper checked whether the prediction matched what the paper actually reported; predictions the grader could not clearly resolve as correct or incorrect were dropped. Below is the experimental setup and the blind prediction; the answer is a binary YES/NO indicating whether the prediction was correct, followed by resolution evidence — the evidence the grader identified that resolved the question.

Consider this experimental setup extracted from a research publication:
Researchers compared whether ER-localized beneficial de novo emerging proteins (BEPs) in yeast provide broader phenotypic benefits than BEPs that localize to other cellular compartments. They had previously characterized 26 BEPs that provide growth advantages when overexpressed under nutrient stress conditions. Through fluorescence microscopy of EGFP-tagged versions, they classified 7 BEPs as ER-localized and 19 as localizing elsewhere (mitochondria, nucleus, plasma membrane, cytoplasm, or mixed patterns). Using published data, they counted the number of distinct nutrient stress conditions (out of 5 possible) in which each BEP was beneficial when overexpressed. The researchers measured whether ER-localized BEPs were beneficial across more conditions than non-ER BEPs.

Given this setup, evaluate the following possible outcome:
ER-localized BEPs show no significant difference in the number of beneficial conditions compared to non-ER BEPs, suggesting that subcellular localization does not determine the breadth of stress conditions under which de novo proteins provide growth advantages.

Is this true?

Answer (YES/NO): NO